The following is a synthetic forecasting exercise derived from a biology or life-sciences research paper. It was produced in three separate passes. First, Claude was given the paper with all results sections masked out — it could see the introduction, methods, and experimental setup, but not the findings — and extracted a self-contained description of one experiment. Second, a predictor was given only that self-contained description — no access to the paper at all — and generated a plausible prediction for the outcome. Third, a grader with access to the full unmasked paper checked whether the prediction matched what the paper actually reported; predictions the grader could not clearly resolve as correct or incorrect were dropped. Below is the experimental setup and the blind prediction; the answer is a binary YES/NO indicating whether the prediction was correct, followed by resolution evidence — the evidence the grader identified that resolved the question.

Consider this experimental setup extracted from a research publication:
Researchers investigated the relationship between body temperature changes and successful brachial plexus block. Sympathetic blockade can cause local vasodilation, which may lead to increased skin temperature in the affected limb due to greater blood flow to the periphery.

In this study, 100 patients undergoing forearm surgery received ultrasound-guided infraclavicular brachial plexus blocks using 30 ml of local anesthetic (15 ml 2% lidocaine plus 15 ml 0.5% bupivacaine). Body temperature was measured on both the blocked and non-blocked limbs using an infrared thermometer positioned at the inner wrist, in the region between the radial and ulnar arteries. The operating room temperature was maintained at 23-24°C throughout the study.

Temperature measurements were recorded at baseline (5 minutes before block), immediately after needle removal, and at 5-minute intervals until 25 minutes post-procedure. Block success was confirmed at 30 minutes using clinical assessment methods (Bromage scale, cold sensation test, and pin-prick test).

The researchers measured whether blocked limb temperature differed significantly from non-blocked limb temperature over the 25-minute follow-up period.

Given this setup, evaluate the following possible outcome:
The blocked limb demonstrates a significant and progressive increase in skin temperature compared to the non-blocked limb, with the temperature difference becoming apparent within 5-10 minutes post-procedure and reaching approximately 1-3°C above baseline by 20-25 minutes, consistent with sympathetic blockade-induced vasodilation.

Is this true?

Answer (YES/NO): NO